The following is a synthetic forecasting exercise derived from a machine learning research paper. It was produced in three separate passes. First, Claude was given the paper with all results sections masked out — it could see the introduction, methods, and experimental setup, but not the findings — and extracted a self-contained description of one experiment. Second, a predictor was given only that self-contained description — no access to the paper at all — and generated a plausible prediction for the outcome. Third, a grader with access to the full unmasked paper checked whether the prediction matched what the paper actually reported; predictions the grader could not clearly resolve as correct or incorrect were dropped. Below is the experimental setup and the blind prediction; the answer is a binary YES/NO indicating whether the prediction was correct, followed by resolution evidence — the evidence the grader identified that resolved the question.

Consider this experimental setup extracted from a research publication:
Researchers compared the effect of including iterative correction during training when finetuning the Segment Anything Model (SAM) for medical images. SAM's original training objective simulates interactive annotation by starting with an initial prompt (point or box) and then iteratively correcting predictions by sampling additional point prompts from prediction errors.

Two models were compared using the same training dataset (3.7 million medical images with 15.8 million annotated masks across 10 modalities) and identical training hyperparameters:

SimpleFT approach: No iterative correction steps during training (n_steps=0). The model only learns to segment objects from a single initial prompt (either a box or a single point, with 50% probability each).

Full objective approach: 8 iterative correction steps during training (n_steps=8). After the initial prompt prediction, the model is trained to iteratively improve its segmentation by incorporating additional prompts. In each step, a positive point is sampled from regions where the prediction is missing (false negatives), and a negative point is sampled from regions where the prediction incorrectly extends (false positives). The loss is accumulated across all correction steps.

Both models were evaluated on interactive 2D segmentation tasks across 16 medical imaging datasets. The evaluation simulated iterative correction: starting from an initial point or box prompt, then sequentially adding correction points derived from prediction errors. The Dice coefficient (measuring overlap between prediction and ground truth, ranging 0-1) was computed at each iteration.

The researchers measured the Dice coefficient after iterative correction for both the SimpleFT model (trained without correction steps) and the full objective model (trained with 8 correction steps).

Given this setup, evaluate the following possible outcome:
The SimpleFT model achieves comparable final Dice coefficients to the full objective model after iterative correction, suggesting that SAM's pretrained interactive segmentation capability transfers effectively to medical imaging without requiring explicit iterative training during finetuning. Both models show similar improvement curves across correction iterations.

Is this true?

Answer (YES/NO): NO